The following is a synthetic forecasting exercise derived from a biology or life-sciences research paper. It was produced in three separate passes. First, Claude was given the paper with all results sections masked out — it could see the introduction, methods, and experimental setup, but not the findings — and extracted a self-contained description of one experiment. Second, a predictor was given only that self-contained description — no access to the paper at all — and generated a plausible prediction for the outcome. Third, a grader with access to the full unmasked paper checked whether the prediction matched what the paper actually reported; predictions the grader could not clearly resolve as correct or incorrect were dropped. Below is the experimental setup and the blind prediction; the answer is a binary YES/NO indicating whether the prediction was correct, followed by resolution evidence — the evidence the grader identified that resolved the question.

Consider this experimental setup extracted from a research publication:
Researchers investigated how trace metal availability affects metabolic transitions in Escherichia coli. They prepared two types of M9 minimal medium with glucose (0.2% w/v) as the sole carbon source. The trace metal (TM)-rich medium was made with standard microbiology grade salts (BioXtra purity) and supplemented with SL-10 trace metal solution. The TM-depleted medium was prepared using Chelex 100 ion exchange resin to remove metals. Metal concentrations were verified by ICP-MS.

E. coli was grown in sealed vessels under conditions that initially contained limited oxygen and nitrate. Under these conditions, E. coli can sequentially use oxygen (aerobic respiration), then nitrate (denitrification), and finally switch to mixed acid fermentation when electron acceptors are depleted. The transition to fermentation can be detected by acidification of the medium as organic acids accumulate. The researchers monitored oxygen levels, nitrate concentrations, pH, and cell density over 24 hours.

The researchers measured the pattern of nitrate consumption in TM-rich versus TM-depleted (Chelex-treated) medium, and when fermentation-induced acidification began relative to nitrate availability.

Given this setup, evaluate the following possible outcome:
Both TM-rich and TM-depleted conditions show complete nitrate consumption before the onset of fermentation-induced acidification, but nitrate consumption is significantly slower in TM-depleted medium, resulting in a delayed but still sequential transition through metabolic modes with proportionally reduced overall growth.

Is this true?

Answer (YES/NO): NO